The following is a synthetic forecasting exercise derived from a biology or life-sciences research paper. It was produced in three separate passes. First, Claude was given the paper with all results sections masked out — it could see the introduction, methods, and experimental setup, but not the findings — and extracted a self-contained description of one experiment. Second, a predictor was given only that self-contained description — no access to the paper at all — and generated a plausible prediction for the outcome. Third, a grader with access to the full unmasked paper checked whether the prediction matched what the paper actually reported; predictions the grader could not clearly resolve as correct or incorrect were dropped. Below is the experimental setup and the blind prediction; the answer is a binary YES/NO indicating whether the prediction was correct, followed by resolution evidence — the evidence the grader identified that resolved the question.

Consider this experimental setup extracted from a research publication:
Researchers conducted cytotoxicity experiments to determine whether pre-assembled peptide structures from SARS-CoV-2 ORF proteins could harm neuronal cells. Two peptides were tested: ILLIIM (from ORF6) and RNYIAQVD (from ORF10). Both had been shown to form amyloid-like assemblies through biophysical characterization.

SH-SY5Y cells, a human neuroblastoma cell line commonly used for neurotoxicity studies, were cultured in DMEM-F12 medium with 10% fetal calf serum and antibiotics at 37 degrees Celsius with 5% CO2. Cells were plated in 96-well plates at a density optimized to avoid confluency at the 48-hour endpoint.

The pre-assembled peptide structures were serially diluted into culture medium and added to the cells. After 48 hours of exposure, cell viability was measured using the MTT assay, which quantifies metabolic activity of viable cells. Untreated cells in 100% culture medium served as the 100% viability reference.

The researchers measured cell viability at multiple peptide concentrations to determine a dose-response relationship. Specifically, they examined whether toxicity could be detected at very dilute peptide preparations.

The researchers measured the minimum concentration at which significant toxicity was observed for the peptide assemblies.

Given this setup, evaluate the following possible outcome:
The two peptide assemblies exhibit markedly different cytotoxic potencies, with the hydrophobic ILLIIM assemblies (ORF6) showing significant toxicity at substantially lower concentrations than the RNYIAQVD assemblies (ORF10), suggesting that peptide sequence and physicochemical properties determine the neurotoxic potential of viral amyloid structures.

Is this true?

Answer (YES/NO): NO